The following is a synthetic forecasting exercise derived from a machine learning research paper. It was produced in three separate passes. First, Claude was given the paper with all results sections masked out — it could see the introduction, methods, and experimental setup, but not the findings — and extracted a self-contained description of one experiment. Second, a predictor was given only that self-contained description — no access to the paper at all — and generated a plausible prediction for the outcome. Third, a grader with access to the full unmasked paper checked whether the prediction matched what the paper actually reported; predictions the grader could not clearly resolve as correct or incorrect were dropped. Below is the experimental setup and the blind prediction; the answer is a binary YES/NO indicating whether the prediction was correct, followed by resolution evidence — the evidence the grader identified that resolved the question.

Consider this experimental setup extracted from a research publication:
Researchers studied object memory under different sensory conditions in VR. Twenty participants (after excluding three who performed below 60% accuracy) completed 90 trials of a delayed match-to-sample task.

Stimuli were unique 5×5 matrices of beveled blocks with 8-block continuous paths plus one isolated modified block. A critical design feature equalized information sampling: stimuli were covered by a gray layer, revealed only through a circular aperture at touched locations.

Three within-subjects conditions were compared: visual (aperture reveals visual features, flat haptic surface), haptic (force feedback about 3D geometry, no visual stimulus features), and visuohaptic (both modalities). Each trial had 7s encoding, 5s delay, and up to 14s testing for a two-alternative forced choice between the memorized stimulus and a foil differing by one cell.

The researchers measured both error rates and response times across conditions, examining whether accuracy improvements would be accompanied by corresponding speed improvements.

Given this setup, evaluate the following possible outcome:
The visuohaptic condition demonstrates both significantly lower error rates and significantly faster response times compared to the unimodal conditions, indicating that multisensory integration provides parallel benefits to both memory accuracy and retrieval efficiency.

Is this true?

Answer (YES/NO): NO